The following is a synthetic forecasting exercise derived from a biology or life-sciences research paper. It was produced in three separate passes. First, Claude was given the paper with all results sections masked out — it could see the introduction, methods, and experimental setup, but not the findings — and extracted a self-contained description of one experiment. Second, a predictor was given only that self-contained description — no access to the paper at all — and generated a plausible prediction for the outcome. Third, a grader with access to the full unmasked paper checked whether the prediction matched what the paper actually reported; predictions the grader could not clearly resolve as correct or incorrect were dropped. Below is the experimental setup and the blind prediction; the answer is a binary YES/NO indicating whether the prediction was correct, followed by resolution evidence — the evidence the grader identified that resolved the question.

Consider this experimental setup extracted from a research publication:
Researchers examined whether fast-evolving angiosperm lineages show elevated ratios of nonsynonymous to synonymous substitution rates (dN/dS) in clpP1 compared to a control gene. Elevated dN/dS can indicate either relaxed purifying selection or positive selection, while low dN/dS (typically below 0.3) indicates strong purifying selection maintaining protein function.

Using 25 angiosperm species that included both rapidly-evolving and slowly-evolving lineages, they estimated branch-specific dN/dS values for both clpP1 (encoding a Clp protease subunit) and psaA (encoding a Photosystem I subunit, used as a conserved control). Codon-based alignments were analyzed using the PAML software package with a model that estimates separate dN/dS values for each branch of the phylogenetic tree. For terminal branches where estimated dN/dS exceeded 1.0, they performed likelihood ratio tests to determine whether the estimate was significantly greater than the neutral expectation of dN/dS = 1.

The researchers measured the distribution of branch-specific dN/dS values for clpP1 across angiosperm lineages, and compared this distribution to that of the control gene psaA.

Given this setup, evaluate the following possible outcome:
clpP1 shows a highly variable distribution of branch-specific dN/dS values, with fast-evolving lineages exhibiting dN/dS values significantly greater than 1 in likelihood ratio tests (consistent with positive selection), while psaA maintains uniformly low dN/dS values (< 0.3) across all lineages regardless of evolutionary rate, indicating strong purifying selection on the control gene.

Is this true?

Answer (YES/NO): NO